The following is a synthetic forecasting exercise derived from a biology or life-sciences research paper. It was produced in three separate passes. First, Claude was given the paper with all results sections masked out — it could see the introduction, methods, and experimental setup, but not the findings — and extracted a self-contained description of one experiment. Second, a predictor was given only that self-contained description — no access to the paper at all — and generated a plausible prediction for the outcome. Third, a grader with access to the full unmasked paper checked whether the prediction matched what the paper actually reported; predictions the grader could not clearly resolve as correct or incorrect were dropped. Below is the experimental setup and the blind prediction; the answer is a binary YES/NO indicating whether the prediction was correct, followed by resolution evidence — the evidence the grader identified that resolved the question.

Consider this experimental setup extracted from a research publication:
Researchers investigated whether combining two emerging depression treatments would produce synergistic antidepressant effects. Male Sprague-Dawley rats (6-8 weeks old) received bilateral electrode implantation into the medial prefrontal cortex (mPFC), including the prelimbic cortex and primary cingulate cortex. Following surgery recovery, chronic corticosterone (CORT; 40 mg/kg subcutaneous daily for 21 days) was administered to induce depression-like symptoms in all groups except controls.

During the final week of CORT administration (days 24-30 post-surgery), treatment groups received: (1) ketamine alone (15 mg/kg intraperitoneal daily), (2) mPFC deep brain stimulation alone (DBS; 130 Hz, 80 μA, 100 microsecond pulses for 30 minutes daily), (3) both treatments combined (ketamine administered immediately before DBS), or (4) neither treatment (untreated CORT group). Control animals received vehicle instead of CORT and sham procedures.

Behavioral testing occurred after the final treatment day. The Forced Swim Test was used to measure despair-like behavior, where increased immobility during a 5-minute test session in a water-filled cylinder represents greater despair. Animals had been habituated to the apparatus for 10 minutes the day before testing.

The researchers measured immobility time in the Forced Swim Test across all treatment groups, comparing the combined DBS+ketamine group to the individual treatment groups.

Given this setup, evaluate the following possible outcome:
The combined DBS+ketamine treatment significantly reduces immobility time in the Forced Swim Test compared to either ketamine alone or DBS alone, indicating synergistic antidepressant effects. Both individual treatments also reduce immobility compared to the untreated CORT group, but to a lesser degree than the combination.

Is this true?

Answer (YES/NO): NO